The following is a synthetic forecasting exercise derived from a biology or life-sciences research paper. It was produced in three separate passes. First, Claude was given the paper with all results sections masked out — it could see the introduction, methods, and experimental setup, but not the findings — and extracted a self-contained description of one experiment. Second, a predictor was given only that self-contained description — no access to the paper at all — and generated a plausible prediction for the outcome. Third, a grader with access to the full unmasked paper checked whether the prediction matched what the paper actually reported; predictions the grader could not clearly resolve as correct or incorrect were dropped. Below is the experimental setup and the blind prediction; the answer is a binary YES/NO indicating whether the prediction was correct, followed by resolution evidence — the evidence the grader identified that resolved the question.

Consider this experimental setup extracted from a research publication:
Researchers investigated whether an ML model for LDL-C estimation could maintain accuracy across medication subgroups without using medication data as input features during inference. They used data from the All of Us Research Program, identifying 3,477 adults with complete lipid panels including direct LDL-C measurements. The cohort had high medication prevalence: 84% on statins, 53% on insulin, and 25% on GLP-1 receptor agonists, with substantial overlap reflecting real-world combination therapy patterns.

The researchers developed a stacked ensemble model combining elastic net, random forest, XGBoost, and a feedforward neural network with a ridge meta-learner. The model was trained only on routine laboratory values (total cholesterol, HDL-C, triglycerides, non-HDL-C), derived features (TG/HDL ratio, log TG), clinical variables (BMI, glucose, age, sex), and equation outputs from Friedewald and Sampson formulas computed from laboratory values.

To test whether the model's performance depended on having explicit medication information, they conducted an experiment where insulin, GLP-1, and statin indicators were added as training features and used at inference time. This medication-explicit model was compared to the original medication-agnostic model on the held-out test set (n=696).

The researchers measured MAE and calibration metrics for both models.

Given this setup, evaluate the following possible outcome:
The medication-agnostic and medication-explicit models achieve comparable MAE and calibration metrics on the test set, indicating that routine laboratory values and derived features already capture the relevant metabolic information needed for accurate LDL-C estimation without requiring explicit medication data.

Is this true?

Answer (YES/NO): YES